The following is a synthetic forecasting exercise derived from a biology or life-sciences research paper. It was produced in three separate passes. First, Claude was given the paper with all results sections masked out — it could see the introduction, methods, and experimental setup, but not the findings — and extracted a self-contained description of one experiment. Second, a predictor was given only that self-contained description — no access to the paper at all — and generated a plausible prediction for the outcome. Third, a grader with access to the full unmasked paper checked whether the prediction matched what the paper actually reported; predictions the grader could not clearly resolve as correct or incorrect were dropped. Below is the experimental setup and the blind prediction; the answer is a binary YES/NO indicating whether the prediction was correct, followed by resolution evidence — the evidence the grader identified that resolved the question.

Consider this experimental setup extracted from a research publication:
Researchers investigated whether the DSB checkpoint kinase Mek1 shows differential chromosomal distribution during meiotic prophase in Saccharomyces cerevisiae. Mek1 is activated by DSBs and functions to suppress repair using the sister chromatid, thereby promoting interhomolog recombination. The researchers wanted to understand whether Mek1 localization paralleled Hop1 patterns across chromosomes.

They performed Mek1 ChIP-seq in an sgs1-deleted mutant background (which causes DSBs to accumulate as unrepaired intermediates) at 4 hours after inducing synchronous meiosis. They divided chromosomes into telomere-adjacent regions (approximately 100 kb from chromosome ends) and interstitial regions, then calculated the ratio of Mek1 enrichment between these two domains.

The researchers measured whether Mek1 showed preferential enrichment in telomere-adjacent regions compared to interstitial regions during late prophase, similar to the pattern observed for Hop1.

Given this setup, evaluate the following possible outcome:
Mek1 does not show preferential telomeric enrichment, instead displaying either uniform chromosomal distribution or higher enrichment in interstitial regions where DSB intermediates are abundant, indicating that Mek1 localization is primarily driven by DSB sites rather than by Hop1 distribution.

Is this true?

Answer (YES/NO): NO